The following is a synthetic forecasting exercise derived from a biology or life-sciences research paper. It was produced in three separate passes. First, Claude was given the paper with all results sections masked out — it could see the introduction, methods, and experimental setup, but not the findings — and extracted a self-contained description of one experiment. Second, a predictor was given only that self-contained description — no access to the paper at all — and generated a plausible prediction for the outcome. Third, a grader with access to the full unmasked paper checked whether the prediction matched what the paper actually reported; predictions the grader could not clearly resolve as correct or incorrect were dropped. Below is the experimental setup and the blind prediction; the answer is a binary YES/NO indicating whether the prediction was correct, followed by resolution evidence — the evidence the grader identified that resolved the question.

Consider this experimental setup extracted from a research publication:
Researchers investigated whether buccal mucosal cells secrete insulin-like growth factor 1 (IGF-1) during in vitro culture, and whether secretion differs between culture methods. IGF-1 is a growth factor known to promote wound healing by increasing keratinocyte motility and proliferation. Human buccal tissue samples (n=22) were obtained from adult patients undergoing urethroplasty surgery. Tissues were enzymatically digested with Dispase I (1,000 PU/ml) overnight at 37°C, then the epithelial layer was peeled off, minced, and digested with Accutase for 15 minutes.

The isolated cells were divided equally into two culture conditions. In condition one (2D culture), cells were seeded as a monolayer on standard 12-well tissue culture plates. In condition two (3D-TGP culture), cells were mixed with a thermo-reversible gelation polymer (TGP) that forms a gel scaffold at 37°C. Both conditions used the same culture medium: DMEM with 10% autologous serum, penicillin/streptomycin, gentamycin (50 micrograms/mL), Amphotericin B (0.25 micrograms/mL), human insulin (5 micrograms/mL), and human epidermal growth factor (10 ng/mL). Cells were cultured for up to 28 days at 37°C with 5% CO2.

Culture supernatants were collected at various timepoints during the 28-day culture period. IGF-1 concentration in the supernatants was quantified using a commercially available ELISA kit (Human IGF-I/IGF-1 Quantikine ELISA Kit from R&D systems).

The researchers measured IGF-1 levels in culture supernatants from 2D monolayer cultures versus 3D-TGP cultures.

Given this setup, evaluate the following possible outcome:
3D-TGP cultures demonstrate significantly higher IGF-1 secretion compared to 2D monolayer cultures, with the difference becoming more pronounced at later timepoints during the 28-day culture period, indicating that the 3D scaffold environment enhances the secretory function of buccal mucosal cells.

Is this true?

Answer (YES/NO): NO